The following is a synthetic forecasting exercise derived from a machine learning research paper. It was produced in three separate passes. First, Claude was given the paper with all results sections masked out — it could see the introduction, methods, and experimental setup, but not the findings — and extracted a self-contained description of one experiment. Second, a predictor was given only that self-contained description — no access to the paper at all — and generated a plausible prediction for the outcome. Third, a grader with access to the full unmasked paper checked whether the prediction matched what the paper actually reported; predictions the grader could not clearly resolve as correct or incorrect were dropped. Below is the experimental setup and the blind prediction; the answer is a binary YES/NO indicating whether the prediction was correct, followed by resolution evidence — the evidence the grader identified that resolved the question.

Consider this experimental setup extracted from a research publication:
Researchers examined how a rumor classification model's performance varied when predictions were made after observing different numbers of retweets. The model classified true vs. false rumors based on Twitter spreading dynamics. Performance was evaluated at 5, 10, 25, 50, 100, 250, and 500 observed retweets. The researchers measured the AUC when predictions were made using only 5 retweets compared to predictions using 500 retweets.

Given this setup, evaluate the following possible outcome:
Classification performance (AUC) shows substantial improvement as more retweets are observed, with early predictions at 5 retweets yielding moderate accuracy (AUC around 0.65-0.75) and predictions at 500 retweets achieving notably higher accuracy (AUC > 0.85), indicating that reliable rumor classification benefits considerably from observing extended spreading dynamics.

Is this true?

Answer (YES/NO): NO